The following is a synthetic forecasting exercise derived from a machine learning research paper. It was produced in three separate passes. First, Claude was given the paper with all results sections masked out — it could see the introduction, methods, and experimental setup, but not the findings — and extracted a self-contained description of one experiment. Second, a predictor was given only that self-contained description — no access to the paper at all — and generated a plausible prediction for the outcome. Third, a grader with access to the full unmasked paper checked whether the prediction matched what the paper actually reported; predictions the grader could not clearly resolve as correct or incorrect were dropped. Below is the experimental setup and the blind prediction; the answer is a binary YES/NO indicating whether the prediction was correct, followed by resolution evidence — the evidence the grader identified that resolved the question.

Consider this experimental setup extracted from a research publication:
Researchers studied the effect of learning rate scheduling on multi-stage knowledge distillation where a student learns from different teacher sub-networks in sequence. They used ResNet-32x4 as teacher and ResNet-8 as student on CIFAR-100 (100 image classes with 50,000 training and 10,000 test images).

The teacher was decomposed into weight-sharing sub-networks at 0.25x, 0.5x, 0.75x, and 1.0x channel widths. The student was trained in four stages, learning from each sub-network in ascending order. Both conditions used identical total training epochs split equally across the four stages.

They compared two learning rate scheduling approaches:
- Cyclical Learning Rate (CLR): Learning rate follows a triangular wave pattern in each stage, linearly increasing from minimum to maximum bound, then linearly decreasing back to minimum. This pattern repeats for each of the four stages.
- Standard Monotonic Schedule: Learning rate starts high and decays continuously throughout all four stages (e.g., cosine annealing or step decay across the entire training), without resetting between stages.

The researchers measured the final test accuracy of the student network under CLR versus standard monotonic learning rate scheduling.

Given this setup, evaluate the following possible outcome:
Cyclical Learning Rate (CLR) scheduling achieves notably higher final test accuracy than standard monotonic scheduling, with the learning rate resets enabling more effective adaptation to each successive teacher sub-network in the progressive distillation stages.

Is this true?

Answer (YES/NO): YES